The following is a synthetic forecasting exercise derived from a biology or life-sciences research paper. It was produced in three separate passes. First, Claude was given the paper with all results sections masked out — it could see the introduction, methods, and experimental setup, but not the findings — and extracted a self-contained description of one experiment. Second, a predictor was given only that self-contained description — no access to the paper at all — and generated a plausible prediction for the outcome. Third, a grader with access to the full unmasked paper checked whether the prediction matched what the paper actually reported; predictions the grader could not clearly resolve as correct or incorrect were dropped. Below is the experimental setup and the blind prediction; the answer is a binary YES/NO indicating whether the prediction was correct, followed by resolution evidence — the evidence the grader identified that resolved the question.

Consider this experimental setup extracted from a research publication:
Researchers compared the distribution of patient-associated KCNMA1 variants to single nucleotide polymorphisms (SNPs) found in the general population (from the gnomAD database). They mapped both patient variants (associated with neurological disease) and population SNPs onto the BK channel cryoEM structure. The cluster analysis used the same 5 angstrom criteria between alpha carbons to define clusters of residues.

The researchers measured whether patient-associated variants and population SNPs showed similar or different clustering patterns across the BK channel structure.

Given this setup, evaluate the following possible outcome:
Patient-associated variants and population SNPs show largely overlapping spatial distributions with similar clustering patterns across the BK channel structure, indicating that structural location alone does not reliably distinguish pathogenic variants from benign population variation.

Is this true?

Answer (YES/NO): NO